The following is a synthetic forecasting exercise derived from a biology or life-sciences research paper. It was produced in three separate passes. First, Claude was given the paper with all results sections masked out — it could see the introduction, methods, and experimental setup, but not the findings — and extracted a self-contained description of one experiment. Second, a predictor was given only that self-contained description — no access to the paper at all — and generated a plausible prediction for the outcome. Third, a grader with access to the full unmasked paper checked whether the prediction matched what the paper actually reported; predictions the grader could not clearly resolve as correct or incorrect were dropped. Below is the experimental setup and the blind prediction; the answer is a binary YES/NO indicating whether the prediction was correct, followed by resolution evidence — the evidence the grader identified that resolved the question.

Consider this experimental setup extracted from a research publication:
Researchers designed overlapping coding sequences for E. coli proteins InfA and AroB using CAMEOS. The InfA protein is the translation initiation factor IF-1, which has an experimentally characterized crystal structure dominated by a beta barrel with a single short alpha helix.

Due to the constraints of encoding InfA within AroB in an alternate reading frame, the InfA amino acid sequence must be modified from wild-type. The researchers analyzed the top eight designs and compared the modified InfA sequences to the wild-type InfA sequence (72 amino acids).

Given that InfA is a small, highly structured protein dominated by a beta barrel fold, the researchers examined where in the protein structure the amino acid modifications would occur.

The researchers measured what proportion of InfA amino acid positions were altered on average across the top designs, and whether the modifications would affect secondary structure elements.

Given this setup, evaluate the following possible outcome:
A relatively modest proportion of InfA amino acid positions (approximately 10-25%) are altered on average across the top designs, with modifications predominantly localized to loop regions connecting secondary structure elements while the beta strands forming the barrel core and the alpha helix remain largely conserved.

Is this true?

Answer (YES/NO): NO